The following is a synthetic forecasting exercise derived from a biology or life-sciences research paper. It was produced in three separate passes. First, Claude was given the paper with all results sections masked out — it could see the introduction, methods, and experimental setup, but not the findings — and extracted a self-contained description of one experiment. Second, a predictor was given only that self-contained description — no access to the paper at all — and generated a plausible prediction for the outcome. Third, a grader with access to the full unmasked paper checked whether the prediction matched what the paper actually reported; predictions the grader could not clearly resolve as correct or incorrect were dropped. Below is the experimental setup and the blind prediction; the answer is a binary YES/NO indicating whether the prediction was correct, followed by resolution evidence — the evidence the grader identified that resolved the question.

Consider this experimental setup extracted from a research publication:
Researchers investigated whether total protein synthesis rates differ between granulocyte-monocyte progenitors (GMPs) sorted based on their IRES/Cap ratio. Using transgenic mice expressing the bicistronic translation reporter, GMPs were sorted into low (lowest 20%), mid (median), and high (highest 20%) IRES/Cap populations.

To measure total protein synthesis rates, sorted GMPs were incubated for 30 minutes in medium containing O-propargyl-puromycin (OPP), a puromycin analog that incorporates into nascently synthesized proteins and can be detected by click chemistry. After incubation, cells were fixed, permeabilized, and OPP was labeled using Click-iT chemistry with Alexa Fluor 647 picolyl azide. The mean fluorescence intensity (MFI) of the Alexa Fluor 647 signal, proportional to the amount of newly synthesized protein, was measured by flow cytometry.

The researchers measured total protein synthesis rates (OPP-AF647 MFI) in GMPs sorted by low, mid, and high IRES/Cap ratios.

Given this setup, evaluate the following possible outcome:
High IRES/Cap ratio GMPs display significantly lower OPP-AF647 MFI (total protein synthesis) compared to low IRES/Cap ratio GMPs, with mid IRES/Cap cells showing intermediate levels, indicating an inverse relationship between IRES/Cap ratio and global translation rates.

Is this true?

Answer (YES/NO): YES